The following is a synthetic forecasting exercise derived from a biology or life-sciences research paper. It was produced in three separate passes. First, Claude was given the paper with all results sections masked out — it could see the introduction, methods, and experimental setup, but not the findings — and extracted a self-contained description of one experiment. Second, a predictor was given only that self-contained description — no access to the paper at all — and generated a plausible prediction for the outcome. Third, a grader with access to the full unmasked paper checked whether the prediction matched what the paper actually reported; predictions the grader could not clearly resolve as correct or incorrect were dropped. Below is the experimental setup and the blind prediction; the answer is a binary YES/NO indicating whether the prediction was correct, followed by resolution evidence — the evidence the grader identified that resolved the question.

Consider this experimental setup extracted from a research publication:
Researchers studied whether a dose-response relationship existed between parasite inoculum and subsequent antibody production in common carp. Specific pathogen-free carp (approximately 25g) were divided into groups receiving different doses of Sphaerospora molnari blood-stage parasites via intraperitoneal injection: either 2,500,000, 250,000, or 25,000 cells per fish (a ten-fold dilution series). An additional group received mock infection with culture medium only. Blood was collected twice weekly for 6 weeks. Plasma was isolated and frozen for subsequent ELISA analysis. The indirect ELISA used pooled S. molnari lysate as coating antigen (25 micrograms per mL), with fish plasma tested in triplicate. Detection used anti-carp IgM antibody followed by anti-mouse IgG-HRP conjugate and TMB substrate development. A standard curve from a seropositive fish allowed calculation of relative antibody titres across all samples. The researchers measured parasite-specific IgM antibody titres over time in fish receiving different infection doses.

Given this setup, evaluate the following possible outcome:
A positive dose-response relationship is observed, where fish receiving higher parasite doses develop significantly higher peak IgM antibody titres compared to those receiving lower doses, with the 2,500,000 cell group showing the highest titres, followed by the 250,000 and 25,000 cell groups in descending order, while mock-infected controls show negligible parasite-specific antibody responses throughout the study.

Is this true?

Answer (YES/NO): NO